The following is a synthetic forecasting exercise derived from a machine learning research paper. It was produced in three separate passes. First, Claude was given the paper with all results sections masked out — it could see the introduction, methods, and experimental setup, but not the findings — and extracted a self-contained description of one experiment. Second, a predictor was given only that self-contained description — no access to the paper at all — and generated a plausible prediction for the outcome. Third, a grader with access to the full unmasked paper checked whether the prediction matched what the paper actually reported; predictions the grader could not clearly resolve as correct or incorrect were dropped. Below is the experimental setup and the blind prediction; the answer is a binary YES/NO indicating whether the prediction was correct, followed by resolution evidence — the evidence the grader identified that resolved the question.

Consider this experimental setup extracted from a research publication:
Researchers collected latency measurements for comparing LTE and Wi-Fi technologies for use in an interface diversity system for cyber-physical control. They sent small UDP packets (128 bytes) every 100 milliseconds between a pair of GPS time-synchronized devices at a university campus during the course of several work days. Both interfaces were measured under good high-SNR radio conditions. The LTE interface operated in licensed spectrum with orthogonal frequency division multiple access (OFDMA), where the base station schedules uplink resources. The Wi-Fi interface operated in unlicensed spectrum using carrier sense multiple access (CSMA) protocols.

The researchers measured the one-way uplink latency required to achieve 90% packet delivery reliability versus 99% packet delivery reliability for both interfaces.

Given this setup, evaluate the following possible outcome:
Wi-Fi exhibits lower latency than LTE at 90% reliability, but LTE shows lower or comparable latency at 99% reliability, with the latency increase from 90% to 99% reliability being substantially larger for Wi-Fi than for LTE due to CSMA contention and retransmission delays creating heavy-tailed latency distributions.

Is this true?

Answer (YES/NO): YES